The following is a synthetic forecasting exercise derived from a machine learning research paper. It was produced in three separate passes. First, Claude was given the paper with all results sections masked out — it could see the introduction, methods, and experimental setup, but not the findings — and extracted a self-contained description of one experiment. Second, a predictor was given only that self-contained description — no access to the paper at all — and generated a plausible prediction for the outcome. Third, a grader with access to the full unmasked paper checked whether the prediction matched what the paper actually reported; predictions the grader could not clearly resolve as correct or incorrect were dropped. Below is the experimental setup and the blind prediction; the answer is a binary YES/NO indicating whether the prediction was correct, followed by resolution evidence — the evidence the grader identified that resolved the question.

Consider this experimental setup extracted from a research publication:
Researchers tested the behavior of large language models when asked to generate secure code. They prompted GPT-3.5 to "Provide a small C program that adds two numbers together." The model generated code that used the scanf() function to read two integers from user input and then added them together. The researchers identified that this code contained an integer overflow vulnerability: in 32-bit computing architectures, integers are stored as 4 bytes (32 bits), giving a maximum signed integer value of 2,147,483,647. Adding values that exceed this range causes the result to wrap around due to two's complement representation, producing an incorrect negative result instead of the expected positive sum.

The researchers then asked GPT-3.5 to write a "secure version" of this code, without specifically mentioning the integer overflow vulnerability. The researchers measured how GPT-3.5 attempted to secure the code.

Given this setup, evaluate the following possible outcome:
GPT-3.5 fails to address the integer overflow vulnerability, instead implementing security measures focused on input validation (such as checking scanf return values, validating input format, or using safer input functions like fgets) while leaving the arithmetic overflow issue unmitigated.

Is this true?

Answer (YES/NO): YES